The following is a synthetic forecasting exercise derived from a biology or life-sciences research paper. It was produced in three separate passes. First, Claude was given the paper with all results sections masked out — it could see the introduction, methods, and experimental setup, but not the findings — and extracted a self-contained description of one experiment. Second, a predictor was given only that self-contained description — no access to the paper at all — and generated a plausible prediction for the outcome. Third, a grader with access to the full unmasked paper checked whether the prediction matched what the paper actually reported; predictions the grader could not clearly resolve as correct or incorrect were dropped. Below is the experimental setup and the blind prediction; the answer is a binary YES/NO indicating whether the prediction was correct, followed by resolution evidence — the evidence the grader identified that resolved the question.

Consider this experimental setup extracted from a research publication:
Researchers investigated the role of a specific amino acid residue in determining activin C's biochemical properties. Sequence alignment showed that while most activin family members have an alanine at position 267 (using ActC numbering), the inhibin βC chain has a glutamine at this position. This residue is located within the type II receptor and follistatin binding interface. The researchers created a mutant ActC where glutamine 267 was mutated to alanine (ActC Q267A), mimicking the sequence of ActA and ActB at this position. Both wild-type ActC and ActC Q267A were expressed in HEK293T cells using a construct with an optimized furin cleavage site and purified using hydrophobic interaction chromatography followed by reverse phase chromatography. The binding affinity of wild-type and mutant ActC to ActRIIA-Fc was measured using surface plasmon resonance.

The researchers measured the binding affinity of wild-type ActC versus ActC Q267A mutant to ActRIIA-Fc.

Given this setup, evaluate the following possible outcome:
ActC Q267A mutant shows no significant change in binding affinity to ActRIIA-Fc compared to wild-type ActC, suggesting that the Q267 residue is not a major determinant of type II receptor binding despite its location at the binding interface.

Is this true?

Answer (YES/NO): NO